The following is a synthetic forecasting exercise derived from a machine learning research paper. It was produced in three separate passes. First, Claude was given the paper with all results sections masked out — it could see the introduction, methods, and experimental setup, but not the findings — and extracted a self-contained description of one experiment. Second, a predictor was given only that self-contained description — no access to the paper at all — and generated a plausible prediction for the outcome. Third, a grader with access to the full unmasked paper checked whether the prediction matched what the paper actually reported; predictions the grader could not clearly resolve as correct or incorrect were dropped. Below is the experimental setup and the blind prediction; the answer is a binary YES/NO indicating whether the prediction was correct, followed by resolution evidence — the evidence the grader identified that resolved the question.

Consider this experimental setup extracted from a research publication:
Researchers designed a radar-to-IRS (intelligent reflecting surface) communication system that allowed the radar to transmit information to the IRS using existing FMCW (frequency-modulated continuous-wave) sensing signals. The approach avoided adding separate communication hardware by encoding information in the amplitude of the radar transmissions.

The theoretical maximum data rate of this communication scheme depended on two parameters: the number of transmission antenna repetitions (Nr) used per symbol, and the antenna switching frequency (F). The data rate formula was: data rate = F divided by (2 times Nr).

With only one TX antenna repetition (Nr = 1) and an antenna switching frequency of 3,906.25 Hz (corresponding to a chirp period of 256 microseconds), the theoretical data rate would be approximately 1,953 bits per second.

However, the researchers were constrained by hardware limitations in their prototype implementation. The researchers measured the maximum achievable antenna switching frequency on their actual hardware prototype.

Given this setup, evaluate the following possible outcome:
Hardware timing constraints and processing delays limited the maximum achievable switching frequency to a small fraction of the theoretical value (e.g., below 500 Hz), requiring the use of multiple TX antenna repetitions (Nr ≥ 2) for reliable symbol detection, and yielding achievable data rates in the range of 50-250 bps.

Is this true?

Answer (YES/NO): NO